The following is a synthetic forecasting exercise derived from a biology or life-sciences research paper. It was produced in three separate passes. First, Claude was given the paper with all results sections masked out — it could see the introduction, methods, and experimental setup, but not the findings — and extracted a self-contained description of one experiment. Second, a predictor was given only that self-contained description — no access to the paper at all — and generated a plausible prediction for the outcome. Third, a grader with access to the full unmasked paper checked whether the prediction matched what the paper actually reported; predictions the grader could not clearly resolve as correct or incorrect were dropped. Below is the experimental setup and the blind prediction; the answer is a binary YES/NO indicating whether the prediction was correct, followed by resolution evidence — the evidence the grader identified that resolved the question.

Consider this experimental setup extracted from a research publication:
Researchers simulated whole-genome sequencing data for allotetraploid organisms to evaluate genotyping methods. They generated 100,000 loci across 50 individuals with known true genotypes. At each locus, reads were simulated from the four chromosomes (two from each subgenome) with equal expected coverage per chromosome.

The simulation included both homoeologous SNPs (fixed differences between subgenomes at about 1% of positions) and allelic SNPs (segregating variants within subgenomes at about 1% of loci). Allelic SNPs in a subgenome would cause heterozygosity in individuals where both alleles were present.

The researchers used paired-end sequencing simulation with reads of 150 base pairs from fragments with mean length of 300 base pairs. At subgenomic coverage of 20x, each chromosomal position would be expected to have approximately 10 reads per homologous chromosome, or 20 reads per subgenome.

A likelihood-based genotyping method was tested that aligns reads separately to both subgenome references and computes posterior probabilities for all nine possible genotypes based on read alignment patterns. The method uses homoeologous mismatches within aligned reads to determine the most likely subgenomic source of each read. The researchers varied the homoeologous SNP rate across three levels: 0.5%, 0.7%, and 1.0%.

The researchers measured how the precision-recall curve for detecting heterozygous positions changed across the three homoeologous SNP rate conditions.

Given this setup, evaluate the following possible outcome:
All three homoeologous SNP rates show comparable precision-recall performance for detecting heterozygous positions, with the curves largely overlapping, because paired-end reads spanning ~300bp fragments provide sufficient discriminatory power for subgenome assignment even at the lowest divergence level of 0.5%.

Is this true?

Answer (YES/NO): NO